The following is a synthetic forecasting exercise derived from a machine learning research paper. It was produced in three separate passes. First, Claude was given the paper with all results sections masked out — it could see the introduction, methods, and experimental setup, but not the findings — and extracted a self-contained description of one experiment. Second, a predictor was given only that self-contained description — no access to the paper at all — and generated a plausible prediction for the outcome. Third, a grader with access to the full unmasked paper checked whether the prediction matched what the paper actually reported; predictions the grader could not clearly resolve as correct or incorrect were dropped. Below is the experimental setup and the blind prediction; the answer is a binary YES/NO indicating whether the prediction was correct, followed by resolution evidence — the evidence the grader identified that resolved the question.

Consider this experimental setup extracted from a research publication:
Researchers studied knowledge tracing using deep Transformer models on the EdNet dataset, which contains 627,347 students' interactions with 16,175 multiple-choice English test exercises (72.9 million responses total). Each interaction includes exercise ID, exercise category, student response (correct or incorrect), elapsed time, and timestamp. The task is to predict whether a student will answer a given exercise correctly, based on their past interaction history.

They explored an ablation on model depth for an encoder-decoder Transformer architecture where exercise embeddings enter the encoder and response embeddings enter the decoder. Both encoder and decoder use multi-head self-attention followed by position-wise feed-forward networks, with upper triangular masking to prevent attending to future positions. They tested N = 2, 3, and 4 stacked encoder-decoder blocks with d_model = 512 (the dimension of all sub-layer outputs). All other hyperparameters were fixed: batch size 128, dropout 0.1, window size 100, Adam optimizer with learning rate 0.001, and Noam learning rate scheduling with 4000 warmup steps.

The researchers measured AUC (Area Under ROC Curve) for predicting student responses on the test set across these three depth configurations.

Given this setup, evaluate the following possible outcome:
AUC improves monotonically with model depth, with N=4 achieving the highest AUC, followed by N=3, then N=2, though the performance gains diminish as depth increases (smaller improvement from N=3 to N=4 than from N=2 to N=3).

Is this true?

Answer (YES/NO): NO